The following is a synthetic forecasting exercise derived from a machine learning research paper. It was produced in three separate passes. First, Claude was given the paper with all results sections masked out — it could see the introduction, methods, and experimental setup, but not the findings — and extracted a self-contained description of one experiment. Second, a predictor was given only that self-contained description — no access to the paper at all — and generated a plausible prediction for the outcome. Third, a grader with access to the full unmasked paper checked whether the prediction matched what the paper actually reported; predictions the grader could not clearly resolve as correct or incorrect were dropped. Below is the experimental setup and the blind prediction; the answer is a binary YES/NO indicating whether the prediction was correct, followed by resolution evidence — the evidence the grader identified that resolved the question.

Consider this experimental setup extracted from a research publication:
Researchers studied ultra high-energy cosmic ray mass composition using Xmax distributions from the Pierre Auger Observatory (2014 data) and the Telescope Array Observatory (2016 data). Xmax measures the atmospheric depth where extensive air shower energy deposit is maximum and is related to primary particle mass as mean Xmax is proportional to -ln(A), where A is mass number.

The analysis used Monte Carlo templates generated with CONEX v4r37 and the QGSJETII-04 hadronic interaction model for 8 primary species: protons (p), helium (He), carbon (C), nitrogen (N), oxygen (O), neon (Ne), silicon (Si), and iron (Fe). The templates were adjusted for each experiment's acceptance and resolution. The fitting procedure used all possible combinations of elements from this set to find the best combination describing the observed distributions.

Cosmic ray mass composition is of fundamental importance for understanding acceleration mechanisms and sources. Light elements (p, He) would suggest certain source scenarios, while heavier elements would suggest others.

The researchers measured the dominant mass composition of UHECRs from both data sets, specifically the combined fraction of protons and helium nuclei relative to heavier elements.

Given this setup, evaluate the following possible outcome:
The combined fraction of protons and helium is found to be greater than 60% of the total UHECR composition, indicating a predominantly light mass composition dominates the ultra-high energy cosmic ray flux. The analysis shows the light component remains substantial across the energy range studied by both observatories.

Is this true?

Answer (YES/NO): YES